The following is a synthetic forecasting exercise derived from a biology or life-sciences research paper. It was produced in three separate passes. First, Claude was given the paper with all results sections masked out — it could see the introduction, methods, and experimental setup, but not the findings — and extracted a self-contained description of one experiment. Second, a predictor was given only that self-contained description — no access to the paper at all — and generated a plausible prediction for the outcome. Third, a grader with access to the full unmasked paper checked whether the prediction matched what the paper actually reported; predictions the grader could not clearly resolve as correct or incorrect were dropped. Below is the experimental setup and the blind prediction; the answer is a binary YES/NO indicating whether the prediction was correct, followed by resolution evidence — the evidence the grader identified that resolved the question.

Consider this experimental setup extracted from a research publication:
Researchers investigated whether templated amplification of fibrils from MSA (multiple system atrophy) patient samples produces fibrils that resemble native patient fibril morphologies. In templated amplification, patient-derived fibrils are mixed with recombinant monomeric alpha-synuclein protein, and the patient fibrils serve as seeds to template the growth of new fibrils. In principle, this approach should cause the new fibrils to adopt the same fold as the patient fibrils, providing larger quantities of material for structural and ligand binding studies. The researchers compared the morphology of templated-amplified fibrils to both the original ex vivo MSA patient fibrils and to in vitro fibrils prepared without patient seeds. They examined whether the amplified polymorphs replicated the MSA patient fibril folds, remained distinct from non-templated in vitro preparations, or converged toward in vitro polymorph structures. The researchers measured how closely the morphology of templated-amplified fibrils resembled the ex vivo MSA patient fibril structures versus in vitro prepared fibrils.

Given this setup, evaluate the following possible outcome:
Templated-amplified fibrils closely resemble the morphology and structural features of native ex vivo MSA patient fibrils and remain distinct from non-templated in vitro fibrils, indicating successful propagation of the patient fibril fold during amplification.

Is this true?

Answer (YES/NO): NO